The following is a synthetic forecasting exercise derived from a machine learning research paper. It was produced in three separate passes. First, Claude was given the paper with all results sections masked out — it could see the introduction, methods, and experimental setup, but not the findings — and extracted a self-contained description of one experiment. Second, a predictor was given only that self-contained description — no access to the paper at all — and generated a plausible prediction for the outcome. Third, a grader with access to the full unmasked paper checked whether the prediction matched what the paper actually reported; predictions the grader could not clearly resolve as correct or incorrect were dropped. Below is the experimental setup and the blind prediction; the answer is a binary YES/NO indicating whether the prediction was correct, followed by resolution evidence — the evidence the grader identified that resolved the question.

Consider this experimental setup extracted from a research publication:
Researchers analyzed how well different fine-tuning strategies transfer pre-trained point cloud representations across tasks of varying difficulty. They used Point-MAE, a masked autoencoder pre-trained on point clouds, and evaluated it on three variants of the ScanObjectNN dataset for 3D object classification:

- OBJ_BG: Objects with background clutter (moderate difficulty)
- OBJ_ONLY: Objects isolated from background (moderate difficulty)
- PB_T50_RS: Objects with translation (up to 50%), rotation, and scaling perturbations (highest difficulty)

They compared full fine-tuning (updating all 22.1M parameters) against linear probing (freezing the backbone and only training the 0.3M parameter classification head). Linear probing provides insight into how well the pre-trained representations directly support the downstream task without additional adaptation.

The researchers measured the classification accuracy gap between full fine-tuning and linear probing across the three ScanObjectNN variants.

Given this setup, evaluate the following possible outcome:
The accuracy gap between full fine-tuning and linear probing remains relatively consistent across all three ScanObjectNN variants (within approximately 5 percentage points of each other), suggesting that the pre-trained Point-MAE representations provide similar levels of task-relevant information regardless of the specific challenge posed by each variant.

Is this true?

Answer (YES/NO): NO